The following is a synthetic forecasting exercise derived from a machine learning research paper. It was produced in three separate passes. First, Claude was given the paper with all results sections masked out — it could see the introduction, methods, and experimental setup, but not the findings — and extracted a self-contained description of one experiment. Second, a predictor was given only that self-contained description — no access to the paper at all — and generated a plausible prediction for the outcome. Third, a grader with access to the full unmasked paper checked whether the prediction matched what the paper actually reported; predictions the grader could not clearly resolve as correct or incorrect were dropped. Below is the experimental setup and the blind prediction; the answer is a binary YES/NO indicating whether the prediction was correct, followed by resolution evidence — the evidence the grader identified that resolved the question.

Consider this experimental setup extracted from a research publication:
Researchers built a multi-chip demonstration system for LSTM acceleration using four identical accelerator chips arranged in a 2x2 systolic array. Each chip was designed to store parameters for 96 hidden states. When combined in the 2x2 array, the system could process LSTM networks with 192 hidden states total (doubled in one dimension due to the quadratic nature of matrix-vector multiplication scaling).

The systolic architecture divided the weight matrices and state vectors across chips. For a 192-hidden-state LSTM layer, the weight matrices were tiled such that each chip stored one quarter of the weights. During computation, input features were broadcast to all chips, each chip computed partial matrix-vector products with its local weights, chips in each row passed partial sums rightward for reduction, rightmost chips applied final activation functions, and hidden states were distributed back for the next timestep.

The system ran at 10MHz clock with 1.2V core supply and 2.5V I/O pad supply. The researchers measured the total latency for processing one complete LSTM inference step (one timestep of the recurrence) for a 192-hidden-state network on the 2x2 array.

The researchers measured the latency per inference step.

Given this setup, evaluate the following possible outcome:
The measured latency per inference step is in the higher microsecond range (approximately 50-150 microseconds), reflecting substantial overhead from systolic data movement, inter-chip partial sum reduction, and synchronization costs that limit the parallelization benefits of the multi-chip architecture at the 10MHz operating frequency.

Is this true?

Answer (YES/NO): NO